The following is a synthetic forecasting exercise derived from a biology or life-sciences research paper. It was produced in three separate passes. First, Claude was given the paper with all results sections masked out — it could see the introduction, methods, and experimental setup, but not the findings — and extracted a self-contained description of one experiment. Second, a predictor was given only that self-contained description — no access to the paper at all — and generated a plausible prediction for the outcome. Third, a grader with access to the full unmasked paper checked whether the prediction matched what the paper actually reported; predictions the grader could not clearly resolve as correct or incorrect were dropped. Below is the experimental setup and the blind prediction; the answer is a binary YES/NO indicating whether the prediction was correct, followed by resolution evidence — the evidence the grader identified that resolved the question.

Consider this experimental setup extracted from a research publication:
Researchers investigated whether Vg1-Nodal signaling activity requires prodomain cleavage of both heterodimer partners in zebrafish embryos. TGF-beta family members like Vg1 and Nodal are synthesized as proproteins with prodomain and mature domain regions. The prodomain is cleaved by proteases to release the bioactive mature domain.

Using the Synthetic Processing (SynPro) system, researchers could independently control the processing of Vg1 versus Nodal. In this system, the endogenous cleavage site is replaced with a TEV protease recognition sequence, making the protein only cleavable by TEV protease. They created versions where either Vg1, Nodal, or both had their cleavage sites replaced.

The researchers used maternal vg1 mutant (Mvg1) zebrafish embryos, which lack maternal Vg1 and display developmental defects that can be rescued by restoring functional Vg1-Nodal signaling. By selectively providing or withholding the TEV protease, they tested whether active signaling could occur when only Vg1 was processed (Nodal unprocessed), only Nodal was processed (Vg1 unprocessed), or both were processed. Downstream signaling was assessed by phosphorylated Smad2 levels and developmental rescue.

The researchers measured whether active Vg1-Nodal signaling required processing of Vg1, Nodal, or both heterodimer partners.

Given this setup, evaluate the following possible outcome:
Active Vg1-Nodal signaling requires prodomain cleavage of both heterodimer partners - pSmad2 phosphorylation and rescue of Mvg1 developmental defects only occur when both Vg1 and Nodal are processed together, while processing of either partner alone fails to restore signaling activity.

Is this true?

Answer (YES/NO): NO